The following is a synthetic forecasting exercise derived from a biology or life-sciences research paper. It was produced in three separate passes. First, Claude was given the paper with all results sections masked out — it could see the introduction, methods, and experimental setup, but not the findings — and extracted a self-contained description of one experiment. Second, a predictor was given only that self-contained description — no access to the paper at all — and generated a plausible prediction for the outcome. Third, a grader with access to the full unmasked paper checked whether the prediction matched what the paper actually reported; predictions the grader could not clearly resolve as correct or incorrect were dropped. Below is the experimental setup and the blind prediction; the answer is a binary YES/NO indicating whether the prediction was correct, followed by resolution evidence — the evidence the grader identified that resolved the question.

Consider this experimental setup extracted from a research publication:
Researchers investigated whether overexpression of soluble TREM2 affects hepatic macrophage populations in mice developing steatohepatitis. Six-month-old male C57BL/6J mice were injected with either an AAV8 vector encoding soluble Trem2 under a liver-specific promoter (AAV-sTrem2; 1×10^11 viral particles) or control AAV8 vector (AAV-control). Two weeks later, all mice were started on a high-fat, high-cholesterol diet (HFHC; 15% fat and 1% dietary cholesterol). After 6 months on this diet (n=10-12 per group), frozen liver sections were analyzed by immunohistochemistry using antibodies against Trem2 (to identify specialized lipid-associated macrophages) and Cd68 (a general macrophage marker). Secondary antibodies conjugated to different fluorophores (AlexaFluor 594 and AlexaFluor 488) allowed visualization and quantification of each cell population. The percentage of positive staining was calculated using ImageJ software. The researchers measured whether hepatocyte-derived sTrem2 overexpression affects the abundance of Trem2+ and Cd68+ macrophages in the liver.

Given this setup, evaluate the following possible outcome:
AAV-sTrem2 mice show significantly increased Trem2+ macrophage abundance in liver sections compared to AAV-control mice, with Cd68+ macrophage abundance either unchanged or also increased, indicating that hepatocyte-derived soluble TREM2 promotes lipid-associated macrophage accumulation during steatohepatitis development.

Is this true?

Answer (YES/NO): NO